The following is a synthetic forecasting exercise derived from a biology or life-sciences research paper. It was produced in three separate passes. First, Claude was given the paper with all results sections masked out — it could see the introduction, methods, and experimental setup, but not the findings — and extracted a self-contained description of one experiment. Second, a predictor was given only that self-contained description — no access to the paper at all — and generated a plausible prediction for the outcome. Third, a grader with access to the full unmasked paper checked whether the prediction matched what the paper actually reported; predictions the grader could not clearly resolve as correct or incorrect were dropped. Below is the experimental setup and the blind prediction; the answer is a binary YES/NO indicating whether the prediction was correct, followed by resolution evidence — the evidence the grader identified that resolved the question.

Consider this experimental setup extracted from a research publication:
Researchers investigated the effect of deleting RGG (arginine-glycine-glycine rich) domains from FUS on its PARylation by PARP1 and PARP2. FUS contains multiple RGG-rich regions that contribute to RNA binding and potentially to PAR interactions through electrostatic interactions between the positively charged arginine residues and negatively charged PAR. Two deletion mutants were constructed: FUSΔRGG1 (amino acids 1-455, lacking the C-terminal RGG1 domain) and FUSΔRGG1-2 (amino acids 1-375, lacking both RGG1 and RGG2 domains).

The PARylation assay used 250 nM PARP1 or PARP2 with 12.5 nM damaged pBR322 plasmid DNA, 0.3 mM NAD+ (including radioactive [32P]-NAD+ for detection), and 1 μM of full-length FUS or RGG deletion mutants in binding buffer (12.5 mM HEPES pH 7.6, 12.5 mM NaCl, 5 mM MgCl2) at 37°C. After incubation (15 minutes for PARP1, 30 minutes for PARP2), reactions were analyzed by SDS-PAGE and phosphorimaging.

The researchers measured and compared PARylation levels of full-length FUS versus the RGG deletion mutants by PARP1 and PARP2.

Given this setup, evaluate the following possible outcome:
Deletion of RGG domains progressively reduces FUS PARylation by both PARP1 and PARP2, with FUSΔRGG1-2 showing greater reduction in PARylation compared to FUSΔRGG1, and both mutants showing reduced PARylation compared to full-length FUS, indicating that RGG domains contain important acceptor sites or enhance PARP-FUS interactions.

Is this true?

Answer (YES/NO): YES